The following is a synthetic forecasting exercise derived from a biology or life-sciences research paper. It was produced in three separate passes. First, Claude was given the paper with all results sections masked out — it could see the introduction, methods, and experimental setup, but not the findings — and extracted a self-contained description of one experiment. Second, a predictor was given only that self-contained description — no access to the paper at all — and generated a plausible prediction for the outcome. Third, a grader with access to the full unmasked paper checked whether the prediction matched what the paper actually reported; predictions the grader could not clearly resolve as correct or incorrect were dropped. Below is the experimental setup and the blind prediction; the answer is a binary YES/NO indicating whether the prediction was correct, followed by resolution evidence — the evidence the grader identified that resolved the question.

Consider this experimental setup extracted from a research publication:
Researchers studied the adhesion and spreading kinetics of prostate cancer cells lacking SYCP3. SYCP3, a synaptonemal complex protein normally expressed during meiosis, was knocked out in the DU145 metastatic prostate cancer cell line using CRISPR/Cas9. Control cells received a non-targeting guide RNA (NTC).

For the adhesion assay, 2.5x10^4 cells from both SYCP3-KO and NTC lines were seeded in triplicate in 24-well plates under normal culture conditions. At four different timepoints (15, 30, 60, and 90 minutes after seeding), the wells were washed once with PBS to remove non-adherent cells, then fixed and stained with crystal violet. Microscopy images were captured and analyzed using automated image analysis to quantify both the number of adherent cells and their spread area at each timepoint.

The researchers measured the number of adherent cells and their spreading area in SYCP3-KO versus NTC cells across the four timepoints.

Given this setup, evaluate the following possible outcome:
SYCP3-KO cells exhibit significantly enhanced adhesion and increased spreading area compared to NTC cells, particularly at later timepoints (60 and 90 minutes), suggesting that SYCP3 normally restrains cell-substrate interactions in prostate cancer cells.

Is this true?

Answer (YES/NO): YES